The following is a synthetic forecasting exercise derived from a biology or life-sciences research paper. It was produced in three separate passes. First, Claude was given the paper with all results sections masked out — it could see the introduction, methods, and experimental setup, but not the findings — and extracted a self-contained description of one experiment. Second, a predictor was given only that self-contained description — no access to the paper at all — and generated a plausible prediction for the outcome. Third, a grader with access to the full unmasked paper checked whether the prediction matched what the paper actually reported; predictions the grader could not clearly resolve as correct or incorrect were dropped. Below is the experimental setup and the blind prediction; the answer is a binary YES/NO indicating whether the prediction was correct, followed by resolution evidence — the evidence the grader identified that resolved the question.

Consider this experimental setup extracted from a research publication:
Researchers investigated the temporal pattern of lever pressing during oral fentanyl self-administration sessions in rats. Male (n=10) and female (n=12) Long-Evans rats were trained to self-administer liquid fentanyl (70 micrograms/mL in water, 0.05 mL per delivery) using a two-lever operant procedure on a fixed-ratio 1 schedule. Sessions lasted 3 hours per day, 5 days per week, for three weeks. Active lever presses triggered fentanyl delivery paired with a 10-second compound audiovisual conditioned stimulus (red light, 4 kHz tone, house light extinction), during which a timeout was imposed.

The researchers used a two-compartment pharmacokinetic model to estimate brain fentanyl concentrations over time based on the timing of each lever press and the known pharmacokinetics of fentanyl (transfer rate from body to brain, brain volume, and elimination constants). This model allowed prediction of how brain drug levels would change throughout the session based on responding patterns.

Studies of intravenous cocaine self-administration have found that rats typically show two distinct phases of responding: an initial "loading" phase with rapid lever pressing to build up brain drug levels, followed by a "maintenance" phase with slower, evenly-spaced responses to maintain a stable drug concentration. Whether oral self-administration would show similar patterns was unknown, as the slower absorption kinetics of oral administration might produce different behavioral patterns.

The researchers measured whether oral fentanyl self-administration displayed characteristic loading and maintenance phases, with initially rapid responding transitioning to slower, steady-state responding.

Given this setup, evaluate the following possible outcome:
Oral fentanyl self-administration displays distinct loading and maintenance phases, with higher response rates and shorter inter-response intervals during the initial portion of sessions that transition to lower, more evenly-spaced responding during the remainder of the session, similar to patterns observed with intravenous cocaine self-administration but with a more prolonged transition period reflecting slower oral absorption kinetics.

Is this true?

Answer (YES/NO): NO